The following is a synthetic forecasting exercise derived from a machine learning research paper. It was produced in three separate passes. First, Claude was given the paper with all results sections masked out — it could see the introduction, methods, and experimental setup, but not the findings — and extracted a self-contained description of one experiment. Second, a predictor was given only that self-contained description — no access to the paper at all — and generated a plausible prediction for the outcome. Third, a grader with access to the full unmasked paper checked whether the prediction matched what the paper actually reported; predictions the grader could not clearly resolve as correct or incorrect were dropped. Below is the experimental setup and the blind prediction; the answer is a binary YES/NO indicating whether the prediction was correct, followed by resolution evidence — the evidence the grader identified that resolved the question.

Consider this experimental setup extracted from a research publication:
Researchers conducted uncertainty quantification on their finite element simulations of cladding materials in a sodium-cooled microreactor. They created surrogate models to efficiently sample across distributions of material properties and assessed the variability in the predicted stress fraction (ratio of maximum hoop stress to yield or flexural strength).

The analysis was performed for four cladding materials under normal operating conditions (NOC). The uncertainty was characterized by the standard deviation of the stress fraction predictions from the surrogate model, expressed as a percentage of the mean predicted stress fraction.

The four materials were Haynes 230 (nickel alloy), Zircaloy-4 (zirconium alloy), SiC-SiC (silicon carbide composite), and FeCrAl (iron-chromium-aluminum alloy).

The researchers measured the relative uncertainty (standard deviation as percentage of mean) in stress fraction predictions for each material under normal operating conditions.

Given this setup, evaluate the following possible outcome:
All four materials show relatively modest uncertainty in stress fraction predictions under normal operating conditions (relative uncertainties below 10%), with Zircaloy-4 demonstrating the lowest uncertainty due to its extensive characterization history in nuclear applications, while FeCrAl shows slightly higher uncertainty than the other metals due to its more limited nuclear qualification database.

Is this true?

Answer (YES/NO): NO